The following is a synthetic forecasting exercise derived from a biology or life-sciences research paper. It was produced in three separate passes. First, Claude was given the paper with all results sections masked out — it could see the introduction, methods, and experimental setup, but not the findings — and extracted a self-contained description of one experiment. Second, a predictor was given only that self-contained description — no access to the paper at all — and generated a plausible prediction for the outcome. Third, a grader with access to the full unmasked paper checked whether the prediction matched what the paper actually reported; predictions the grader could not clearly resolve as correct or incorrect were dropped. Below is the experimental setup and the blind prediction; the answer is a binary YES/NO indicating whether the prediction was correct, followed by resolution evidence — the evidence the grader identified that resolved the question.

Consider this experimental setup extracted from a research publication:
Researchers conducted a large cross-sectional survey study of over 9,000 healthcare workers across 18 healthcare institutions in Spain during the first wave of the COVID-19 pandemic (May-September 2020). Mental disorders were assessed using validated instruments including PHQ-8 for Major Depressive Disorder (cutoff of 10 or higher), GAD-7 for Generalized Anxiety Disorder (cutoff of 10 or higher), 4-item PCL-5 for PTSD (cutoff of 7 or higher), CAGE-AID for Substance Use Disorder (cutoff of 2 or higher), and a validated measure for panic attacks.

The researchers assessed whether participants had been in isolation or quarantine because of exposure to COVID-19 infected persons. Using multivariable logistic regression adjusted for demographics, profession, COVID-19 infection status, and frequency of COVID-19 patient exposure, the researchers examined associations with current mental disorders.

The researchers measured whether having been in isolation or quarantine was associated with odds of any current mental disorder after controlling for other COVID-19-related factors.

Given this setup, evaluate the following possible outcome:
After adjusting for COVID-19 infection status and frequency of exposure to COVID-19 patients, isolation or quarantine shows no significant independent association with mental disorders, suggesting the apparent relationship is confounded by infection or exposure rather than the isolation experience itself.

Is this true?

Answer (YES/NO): NO